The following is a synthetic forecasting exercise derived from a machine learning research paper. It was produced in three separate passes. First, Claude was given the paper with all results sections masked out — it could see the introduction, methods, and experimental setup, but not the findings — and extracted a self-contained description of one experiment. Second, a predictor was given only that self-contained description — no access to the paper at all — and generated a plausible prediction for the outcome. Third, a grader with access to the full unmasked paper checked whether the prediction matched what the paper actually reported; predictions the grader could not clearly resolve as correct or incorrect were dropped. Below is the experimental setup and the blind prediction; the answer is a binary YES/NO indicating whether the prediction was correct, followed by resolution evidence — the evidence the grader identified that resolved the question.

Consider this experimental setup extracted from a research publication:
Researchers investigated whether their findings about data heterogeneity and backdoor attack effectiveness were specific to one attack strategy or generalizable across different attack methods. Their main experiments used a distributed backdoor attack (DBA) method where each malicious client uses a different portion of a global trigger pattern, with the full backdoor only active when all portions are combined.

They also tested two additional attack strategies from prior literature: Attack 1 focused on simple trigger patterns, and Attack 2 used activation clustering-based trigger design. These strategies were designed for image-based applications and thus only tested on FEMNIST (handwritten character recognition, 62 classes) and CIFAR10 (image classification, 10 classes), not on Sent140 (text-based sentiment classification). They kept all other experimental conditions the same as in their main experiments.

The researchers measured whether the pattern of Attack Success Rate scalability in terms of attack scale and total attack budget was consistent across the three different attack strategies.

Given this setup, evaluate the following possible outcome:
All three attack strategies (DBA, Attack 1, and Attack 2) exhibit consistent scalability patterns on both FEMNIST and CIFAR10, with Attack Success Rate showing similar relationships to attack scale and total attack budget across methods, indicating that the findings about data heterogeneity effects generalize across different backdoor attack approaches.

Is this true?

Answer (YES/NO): YES